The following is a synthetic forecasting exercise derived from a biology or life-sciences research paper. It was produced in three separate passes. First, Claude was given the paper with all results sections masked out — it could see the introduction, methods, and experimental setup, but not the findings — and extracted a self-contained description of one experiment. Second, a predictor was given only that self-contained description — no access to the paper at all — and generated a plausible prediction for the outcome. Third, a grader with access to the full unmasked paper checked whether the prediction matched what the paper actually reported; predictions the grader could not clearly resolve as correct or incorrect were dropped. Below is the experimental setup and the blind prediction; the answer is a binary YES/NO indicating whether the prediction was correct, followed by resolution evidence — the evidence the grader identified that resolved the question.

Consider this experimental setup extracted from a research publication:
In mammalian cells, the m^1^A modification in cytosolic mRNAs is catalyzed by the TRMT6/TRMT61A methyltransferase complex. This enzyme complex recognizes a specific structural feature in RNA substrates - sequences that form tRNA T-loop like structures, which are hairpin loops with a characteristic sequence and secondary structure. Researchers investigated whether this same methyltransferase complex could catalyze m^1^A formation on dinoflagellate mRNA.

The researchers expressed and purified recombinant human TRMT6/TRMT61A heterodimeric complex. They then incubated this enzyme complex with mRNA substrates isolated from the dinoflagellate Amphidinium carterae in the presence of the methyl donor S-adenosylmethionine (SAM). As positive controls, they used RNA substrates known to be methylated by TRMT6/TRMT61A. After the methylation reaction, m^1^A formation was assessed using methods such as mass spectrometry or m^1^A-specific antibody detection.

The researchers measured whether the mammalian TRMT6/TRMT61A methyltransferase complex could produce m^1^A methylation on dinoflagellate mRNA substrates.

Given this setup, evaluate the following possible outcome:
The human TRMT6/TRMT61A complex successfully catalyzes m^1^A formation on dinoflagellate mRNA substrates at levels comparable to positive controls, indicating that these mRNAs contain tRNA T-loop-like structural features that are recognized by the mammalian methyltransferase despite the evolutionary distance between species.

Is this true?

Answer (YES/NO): NO